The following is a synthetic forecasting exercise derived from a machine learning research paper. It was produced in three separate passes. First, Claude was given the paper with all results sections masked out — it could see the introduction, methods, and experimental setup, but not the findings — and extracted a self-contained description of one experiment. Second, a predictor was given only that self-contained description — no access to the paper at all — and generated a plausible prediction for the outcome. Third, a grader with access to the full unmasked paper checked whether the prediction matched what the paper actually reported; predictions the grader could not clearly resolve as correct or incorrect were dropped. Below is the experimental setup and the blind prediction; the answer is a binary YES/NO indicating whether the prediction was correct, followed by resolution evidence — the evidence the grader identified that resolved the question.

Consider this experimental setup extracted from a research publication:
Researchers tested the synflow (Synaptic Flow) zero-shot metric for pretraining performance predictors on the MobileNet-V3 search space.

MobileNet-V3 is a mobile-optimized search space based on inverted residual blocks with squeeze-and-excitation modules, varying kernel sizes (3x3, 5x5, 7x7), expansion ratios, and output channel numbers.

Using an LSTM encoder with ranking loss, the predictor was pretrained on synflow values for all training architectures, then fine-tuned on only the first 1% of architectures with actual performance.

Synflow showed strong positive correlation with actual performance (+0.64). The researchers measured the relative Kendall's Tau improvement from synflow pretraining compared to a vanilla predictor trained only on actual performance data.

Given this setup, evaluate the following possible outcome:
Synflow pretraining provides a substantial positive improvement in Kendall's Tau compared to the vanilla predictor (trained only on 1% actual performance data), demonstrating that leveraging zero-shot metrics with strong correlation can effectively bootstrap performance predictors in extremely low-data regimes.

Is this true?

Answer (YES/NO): NO